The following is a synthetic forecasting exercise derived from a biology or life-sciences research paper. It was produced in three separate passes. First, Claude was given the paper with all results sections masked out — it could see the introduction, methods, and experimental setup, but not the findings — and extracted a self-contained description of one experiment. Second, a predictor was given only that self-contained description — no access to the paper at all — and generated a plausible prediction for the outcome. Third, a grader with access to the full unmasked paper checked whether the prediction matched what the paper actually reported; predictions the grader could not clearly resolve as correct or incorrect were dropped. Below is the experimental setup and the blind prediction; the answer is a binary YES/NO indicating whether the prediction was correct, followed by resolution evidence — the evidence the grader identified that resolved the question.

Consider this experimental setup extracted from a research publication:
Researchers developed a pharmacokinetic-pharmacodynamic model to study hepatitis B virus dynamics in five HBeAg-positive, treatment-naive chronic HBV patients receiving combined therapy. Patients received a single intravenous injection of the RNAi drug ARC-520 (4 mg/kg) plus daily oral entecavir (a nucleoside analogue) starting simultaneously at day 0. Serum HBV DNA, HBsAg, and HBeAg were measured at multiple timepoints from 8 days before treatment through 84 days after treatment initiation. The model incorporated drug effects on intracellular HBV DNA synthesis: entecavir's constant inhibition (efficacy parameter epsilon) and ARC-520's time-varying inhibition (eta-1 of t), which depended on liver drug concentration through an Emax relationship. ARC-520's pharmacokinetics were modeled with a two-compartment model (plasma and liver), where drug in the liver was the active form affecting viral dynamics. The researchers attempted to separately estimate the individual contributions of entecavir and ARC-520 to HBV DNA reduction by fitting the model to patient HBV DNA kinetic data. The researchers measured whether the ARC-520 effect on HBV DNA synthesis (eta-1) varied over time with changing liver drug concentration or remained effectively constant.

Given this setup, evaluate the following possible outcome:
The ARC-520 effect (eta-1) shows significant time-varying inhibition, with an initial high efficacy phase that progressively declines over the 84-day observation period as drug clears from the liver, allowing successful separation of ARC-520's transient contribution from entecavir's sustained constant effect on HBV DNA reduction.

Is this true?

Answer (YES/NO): NO